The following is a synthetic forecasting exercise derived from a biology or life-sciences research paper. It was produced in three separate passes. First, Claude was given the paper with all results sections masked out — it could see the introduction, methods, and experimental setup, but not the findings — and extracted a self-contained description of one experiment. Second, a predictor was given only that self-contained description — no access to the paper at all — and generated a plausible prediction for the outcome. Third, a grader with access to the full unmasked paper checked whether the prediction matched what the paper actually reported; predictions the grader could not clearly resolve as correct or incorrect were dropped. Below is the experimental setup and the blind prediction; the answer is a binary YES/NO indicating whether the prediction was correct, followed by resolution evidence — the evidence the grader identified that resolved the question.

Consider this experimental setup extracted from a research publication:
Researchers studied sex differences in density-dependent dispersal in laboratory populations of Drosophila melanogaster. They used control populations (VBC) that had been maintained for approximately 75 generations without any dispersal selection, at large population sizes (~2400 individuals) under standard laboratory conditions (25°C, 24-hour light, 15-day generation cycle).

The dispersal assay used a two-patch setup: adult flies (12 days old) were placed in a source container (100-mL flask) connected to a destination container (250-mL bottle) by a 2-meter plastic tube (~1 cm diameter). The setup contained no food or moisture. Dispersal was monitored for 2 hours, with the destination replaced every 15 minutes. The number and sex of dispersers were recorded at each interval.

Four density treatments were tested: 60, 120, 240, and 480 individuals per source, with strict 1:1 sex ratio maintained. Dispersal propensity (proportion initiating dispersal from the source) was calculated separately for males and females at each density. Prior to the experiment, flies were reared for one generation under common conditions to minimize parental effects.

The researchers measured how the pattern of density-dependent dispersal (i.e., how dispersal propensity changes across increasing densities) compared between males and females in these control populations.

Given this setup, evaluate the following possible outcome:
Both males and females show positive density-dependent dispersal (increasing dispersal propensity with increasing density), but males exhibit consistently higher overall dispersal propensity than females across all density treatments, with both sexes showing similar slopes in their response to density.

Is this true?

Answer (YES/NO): NO